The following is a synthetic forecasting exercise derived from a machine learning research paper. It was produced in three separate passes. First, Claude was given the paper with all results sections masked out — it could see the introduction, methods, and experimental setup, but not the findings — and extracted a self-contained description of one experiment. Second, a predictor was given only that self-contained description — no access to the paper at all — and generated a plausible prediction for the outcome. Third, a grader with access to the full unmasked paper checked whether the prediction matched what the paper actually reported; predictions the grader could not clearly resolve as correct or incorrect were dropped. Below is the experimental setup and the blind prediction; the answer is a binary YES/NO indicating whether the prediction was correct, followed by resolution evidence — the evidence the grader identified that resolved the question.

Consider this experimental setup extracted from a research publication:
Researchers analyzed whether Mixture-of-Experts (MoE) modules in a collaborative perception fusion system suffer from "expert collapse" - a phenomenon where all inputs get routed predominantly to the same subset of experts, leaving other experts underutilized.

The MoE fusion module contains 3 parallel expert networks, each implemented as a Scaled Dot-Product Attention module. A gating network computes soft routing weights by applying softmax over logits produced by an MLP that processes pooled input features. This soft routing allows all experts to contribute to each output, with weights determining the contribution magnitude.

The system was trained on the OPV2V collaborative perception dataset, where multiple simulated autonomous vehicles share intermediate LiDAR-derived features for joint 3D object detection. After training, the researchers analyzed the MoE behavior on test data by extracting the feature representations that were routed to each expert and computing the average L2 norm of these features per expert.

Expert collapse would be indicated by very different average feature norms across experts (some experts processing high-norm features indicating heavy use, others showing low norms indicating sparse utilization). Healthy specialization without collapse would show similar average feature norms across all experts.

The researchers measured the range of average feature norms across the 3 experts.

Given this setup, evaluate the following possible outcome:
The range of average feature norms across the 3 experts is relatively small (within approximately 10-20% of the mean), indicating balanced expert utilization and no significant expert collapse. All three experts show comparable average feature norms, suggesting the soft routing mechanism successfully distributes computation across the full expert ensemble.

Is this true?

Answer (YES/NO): YES